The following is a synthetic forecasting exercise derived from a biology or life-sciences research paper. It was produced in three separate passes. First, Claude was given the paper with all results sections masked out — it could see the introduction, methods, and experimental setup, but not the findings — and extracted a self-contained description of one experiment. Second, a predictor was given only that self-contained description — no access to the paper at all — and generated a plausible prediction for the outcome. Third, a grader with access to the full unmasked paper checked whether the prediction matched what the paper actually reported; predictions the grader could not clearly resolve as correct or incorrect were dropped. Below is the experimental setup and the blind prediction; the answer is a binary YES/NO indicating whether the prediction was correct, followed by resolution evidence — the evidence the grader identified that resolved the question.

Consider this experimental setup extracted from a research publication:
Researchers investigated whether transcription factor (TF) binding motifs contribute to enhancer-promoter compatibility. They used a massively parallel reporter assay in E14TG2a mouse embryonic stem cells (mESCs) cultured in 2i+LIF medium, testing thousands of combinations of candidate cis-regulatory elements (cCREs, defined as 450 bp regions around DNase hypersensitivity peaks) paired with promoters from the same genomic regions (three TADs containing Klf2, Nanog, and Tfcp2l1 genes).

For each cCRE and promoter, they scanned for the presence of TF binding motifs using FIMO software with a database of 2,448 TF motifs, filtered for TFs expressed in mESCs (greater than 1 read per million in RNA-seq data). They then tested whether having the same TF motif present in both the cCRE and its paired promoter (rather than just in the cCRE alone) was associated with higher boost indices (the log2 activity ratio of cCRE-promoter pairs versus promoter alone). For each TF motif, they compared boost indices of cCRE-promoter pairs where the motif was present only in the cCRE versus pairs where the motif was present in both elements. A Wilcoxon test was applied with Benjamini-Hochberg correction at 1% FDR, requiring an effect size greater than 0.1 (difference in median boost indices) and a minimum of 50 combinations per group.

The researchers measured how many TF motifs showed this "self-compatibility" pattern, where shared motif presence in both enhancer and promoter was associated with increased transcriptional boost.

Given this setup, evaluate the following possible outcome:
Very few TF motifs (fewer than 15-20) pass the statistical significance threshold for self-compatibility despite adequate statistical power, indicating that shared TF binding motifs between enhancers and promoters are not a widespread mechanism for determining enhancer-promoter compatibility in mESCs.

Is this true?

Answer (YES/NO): YES